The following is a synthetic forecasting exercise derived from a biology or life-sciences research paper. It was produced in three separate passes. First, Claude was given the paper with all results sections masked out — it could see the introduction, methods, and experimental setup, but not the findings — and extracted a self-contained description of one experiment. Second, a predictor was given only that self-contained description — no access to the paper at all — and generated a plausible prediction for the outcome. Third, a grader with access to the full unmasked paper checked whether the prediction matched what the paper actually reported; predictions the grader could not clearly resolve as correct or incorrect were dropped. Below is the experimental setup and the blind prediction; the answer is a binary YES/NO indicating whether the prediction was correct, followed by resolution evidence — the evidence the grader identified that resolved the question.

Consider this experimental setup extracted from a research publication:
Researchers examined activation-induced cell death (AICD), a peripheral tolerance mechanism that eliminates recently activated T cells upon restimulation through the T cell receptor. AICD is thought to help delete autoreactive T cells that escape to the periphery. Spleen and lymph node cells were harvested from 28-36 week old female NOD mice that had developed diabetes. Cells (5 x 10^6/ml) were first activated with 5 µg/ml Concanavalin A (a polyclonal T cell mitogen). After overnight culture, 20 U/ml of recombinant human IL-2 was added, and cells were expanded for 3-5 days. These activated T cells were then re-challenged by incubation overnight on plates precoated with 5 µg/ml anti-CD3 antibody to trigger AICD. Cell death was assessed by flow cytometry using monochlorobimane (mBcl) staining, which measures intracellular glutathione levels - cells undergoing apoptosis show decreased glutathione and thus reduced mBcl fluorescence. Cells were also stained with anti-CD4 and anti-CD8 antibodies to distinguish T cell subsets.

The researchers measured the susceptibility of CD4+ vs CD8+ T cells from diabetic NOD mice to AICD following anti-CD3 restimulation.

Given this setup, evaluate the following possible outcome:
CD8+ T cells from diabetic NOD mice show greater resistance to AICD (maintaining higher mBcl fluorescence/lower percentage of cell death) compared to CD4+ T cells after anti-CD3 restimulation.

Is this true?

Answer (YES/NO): NO